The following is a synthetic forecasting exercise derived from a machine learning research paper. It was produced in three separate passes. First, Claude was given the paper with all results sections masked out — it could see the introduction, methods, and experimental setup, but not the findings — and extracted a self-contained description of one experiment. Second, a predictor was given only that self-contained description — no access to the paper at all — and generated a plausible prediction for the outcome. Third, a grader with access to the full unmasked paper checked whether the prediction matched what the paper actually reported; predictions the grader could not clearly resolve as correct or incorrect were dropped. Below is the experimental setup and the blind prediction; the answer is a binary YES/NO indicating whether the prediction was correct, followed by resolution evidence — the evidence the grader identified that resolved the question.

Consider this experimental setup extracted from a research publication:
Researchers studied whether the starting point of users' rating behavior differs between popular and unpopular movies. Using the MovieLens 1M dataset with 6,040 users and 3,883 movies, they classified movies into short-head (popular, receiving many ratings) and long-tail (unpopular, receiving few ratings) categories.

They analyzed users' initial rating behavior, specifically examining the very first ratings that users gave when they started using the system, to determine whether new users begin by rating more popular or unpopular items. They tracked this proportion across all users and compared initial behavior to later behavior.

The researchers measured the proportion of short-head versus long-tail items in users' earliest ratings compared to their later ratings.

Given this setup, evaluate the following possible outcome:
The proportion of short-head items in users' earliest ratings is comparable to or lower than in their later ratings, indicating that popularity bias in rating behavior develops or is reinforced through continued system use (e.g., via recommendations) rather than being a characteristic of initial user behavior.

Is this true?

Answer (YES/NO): NO